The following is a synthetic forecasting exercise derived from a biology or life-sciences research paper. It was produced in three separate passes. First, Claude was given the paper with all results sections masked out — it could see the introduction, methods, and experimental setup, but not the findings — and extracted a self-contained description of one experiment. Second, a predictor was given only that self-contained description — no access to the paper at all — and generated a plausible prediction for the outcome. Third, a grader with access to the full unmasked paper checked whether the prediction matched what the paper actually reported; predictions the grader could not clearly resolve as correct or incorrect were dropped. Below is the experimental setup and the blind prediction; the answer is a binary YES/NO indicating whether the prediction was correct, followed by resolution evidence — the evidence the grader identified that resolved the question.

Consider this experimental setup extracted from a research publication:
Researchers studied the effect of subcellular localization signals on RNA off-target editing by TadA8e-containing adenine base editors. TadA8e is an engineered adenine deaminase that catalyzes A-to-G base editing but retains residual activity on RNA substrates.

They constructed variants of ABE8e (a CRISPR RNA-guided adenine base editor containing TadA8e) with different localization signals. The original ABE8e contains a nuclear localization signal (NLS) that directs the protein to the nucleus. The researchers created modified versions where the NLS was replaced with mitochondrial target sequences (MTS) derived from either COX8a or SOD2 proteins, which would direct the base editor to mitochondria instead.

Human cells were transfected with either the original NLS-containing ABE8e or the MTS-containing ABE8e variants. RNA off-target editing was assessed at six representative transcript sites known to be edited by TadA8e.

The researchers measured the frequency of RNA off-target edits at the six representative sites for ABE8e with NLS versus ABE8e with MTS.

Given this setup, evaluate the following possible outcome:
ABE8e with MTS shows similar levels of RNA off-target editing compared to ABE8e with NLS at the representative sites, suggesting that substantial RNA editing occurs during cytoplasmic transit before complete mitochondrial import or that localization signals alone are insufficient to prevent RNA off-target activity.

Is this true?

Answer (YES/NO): NO